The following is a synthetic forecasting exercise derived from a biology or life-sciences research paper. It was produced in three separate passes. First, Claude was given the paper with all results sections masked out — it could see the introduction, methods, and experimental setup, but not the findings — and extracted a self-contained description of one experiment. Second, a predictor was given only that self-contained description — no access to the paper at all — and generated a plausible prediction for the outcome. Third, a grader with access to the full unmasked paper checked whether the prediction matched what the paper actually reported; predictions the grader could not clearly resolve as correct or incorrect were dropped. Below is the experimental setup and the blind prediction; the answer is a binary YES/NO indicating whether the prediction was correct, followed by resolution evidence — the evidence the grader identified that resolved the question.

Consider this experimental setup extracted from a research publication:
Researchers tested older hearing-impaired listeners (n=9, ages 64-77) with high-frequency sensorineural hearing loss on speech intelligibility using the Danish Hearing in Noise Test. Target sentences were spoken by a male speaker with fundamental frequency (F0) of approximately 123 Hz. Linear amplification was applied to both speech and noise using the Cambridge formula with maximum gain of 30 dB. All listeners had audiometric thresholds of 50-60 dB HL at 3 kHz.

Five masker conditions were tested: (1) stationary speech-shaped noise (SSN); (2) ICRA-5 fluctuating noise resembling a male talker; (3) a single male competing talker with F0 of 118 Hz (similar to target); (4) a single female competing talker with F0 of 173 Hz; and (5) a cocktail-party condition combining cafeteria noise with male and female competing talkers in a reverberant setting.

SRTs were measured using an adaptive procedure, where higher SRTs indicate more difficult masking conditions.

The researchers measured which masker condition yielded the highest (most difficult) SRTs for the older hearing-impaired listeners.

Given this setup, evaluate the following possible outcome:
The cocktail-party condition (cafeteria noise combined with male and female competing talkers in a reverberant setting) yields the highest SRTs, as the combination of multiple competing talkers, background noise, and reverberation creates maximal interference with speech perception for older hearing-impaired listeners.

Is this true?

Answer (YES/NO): NO